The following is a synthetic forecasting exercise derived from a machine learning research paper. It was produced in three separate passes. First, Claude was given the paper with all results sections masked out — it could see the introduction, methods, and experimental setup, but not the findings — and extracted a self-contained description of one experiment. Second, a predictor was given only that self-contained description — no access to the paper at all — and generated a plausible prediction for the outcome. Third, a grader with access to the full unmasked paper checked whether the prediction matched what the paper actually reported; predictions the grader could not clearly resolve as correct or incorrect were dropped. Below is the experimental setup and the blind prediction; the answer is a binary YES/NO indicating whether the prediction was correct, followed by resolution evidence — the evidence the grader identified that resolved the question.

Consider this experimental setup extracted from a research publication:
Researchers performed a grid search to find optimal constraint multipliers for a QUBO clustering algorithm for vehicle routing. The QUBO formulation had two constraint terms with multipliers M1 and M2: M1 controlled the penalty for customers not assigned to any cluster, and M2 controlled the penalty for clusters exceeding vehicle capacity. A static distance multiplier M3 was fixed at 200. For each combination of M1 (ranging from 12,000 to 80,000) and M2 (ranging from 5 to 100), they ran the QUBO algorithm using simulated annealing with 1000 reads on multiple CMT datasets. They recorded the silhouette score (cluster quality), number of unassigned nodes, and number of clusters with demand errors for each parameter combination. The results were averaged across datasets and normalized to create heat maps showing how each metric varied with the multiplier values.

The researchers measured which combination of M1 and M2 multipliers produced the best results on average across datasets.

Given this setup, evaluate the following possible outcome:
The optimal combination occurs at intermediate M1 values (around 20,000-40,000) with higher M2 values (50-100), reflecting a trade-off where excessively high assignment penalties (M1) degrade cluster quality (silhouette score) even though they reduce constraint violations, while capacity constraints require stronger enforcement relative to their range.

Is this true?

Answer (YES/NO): NO